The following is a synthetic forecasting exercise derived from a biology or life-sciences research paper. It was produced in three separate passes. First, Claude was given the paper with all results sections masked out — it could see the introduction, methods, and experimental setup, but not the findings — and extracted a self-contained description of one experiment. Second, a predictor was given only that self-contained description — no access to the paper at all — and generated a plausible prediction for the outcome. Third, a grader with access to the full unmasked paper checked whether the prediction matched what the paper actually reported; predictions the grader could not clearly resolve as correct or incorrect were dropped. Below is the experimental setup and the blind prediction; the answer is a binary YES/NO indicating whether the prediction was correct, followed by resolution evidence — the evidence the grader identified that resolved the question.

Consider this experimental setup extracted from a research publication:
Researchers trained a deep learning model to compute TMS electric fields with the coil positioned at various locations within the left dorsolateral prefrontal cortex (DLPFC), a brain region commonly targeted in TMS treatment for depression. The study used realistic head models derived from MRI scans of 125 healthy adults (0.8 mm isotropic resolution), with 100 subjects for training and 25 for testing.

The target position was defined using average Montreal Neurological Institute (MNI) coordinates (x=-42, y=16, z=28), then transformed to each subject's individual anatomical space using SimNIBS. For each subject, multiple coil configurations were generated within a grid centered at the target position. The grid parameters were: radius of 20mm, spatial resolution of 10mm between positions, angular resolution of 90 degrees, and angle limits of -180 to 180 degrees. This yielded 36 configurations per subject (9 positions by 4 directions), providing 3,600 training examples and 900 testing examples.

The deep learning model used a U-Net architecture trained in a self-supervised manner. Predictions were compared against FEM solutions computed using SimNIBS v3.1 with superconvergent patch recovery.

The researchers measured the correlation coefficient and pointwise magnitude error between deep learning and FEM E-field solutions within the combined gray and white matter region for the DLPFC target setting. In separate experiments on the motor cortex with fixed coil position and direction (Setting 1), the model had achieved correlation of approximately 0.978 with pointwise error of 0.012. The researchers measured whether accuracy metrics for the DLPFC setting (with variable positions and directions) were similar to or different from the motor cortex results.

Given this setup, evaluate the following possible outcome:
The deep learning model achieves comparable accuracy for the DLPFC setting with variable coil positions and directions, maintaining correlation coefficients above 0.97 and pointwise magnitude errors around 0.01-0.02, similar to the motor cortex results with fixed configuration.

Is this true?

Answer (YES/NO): YES